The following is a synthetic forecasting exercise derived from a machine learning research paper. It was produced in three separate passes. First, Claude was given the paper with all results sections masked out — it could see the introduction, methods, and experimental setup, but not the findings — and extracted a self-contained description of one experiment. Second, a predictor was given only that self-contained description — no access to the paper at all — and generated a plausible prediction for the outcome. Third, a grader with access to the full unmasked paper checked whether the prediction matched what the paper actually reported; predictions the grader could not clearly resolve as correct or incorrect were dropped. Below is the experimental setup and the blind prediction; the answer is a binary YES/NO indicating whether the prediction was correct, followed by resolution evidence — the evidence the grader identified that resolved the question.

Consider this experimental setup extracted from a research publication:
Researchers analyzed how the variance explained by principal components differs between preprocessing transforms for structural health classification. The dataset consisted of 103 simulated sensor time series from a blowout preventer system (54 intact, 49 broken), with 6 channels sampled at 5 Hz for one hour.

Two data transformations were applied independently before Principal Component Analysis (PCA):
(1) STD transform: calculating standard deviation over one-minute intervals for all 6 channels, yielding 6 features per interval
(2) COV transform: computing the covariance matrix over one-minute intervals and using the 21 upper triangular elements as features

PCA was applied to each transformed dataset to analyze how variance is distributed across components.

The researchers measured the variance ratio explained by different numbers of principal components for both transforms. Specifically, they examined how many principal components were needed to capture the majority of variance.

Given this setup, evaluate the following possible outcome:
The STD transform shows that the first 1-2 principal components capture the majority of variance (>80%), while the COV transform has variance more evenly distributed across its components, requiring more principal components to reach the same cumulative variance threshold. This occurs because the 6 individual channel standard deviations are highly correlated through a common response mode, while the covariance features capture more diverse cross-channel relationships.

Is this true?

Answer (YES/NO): NO